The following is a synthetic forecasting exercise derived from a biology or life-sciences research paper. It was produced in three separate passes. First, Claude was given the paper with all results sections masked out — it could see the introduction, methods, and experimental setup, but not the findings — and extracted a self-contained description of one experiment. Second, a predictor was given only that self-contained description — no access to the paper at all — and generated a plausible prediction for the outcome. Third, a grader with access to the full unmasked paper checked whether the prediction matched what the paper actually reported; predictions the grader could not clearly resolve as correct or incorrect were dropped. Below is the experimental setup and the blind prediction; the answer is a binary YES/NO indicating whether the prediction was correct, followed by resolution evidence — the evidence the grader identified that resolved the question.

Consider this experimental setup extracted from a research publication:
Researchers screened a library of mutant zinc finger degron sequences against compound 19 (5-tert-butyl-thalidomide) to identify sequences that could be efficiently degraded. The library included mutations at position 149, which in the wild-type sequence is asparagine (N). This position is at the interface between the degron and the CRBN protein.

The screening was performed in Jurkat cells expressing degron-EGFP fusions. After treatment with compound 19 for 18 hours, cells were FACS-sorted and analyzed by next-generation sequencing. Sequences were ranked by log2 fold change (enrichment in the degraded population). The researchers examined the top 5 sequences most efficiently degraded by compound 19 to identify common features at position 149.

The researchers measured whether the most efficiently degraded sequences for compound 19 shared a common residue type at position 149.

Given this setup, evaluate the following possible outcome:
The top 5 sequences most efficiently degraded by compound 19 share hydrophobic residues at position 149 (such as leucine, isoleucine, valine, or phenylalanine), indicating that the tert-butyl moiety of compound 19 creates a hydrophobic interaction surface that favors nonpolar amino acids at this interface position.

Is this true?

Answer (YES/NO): NO